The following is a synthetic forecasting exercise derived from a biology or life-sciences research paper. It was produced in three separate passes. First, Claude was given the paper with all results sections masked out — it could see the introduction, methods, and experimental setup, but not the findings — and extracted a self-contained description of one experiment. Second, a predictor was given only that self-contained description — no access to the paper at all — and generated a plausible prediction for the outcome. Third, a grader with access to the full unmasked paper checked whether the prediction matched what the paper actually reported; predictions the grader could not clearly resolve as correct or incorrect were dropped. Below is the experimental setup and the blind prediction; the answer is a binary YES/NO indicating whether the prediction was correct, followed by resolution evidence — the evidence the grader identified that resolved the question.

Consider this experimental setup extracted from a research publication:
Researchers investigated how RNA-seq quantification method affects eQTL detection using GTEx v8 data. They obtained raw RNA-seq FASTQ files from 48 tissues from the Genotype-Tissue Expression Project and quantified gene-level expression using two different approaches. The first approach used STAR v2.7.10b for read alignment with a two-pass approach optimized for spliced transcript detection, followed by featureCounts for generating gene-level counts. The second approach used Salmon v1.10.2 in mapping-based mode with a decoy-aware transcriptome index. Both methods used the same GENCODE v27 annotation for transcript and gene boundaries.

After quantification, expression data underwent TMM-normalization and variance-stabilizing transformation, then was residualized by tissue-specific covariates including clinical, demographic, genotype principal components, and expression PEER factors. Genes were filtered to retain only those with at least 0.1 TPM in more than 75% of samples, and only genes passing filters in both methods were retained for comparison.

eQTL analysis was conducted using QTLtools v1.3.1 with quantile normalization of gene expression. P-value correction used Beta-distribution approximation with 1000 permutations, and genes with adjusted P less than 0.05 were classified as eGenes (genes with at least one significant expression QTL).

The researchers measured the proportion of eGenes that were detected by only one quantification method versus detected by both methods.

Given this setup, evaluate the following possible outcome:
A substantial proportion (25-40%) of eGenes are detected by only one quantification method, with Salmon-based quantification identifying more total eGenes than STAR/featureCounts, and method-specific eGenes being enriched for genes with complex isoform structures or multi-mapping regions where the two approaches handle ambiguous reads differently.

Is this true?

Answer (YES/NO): NO